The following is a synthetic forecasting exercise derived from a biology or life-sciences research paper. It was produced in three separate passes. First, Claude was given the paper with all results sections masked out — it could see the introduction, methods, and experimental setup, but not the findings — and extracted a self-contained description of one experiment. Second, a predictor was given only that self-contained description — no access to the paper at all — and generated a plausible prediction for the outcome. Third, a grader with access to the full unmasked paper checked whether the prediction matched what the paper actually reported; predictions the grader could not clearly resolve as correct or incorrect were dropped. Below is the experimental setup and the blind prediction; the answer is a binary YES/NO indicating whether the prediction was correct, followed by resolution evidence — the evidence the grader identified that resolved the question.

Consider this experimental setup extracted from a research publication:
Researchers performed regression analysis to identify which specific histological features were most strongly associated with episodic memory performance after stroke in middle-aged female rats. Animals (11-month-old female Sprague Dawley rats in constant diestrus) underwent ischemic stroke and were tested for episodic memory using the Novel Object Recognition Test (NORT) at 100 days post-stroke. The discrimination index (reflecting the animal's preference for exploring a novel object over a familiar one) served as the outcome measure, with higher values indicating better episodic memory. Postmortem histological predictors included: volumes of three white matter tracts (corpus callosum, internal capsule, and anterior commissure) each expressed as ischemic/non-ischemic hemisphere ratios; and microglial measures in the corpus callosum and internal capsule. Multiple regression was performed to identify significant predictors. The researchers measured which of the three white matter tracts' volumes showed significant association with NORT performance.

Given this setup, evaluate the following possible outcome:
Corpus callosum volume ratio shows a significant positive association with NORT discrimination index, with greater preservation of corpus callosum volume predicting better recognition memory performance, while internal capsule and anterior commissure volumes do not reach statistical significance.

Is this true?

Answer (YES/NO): YES